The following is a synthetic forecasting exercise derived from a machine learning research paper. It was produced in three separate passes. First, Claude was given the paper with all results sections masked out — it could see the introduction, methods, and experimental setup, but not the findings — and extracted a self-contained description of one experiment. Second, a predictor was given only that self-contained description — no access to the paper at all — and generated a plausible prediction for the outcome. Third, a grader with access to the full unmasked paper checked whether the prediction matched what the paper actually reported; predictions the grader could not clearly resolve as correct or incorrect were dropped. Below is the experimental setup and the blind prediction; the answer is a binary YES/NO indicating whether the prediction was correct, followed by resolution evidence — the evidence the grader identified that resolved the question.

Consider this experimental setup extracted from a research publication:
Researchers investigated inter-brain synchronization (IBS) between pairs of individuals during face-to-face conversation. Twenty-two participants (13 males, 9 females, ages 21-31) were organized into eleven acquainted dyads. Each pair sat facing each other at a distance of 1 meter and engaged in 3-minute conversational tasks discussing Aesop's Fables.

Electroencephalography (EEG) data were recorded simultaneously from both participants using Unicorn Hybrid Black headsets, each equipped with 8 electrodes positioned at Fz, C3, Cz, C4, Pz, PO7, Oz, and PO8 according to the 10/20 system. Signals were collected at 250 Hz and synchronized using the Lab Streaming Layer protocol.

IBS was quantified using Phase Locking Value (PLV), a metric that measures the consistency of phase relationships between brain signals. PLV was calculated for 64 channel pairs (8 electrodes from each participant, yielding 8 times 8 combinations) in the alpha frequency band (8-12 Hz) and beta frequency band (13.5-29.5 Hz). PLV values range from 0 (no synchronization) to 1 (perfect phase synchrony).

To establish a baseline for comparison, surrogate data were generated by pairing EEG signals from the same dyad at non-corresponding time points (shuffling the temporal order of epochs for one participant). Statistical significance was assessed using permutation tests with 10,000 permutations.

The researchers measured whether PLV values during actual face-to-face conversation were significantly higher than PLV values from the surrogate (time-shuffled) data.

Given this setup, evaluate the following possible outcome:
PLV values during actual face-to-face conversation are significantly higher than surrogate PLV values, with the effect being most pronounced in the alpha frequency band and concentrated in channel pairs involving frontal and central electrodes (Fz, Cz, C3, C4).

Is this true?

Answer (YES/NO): NO